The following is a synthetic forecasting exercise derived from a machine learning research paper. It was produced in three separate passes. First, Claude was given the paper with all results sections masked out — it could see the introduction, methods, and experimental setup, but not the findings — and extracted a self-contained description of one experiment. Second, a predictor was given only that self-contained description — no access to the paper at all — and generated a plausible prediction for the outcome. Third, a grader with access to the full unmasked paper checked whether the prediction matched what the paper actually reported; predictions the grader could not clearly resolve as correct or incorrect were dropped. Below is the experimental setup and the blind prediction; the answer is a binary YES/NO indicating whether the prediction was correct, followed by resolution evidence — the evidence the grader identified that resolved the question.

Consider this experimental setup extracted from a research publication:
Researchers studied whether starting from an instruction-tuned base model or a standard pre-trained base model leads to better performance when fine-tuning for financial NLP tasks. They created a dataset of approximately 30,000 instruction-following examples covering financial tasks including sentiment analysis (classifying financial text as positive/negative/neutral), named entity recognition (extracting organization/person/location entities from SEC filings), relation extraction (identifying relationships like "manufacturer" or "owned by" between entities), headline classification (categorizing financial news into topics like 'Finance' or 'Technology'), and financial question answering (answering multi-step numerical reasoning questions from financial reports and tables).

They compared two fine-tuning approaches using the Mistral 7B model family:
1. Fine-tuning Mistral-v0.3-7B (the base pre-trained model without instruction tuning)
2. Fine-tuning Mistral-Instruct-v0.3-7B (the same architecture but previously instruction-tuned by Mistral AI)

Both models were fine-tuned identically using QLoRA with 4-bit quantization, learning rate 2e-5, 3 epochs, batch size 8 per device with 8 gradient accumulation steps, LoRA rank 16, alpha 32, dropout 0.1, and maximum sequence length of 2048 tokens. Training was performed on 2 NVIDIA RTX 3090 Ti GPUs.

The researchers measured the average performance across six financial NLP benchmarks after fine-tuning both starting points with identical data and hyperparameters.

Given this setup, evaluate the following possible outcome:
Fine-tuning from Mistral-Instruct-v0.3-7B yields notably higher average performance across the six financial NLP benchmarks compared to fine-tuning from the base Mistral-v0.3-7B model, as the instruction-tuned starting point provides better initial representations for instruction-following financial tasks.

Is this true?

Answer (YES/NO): YES